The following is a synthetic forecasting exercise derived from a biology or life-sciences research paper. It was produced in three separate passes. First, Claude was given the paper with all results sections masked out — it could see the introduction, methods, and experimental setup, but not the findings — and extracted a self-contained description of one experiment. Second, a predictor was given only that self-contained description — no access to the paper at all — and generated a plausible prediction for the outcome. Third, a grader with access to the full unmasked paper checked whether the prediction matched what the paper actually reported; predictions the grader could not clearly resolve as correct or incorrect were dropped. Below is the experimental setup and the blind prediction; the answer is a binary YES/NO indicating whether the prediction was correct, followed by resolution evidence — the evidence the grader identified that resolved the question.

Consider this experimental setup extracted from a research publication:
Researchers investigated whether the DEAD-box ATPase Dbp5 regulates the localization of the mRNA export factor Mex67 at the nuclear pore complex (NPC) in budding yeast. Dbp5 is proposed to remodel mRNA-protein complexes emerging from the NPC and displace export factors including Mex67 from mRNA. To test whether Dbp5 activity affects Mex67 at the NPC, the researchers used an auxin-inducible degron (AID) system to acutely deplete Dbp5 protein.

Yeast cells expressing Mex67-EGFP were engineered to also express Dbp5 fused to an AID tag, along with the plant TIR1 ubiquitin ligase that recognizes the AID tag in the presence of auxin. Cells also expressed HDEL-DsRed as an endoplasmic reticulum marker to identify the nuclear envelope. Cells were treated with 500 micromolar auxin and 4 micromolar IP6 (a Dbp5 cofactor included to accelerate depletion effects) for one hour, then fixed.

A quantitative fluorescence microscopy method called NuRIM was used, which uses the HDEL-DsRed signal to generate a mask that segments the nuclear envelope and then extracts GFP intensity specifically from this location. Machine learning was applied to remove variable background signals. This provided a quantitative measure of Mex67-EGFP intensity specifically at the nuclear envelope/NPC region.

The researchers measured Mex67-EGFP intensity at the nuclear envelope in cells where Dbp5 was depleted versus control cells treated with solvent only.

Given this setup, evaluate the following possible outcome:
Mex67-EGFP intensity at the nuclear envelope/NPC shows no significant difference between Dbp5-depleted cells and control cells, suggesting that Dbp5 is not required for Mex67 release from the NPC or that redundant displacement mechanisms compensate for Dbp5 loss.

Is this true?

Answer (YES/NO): YES